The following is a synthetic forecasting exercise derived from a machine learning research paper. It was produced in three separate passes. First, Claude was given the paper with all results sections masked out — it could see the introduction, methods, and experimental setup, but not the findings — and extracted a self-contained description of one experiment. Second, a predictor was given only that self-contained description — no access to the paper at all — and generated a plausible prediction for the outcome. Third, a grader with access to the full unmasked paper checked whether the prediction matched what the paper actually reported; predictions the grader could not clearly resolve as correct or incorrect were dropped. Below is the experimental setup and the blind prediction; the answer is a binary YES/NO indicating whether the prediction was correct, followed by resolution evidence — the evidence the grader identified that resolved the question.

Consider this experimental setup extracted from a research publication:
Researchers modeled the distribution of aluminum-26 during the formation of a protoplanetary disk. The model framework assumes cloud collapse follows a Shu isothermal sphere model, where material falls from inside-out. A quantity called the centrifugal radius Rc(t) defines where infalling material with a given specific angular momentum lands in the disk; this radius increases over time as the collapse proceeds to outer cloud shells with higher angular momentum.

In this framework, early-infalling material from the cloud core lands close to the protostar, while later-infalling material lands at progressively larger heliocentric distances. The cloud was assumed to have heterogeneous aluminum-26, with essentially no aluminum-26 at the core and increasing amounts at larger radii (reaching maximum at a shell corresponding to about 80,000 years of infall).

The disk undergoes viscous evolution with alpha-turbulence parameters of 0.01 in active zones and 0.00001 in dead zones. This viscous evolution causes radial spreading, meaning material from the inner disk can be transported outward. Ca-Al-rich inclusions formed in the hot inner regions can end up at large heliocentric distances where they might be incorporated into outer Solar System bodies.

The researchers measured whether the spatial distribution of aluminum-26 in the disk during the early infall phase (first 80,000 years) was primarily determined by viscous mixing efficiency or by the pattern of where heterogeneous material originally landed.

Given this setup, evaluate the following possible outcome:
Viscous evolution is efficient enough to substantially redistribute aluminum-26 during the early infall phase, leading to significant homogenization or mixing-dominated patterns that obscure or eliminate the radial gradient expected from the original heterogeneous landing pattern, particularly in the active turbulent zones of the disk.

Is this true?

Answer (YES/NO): NO